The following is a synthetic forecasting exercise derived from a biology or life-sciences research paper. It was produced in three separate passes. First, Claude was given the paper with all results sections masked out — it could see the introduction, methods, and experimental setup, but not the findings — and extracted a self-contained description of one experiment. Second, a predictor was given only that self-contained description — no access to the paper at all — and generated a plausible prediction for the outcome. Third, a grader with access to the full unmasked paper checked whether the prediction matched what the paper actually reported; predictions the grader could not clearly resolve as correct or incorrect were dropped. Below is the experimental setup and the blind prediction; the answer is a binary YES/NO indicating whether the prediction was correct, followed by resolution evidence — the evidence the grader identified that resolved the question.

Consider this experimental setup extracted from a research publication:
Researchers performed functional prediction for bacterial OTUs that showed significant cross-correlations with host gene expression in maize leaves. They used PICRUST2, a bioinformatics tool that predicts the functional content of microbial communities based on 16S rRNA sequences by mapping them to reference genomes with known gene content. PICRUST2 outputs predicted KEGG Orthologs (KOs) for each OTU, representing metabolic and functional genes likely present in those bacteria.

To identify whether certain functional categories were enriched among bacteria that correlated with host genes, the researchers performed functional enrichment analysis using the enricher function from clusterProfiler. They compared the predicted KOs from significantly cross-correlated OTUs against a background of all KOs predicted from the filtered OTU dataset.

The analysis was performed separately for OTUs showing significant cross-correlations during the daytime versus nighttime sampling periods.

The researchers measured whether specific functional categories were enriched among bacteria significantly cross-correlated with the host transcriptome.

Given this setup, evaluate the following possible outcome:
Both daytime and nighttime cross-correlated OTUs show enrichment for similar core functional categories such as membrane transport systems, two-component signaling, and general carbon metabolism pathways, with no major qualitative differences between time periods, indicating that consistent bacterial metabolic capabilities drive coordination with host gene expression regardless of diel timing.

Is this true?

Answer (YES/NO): NO